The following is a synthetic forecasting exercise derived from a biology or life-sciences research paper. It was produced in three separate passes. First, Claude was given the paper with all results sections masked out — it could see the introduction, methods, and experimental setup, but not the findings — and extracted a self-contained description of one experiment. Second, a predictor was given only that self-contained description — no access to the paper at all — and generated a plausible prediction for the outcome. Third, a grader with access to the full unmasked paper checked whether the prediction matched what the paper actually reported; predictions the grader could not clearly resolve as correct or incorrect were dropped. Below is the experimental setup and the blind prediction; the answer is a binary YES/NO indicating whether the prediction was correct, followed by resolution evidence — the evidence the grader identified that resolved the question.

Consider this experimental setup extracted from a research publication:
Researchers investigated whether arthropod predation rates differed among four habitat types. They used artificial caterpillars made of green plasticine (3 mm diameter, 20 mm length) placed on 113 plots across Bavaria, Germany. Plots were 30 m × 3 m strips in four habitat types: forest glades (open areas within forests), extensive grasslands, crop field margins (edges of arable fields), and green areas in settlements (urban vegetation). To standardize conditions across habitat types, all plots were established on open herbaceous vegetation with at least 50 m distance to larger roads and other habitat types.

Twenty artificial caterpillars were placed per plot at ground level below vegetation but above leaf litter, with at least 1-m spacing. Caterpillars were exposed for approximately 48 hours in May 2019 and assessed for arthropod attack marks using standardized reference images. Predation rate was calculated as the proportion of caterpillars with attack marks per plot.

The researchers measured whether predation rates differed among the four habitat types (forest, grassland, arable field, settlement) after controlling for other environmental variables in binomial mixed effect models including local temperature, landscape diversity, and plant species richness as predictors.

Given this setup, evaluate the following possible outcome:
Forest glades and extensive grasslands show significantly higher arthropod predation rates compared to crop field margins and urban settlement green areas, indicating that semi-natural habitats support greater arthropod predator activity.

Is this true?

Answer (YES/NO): NO